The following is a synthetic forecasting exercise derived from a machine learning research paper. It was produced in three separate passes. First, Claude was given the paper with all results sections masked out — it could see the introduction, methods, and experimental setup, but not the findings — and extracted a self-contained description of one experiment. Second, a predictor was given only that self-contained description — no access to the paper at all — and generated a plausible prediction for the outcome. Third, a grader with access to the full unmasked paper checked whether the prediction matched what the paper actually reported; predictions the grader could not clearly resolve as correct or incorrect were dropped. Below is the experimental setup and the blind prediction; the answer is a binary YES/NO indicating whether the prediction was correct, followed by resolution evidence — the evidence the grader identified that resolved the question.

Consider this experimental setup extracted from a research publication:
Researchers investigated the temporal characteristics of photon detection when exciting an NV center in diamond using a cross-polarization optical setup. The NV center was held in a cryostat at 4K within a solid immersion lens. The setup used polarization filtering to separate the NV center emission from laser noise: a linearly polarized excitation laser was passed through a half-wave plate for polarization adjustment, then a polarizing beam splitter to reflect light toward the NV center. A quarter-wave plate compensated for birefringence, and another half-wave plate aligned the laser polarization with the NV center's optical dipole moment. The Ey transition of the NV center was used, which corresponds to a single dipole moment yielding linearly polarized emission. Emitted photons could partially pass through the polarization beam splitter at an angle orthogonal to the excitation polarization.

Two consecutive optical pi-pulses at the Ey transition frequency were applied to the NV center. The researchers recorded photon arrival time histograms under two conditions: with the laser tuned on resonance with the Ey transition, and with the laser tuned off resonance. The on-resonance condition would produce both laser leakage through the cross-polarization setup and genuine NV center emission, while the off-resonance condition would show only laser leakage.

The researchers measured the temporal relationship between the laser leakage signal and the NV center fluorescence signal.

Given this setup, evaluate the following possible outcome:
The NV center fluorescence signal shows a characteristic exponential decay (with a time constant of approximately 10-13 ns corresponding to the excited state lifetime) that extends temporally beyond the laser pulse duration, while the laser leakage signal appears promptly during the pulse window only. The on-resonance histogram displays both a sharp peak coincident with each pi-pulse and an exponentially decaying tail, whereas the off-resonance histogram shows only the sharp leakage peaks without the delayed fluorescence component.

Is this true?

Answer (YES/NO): YES